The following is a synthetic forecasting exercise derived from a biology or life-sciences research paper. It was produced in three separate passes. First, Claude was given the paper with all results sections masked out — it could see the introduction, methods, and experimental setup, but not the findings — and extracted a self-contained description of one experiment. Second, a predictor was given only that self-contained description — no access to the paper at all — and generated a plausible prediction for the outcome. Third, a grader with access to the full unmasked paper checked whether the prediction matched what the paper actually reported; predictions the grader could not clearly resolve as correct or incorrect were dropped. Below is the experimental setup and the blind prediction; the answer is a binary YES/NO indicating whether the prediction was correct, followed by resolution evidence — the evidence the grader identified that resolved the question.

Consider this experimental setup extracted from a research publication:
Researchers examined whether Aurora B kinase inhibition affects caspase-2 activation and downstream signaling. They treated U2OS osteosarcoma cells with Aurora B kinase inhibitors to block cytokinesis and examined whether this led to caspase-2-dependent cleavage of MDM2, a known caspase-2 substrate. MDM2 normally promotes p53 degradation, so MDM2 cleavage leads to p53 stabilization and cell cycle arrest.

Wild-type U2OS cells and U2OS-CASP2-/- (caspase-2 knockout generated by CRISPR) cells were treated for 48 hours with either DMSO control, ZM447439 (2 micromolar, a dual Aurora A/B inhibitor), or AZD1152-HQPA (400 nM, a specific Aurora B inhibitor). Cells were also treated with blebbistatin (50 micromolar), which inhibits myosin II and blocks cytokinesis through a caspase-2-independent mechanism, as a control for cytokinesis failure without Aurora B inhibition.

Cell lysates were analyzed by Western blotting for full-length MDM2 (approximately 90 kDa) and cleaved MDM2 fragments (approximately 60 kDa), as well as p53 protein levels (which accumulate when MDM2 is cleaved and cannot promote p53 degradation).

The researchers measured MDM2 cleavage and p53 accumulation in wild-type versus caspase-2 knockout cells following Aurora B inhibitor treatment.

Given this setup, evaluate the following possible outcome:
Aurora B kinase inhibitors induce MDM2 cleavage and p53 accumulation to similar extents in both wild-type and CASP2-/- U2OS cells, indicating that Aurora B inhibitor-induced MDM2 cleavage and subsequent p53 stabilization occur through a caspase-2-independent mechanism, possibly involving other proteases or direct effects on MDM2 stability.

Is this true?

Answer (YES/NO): NO